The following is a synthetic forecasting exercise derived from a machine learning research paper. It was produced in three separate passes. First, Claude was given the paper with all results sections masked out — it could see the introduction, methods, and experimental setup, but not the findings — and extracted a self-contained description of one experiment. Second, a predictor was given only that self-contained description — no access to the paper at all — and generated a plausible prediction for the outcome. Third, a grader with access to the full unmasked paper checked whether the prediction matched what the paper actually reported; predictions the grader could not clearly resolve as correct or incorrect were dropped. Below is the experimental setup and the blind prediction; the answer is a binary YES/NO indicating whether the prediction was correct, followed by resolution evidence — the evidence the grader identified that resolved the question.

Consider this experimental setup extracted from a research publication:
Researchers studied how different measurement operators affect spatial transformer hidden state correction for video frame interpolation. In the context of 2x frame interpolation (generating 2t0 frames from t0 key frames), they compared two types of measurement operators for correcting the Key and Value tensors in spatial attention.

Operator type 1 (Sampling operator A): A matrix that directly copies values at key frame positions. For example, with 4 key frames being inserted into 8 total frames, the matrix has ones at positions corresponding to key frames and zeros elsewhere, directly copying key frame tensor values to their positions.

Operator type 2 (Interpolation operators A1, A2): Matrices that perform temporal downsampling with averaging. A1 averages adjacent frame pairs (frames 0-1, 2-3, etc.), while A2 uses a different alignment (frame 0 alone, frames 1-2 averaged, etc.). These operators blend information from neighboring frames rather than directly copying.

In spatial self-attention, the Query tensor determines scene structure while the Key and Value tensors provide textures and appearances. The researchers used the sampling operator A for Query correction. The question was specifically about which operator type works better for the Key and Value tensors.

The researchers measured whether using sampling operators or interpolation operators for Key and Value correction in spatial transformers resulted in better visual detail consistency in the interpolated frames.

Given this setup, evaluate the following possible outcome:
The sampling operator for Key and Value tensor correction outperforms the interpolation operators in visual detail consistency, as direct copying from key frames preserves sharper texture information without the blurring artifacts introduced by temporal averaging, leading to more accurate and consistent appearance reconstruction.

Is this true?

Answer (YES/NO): NO